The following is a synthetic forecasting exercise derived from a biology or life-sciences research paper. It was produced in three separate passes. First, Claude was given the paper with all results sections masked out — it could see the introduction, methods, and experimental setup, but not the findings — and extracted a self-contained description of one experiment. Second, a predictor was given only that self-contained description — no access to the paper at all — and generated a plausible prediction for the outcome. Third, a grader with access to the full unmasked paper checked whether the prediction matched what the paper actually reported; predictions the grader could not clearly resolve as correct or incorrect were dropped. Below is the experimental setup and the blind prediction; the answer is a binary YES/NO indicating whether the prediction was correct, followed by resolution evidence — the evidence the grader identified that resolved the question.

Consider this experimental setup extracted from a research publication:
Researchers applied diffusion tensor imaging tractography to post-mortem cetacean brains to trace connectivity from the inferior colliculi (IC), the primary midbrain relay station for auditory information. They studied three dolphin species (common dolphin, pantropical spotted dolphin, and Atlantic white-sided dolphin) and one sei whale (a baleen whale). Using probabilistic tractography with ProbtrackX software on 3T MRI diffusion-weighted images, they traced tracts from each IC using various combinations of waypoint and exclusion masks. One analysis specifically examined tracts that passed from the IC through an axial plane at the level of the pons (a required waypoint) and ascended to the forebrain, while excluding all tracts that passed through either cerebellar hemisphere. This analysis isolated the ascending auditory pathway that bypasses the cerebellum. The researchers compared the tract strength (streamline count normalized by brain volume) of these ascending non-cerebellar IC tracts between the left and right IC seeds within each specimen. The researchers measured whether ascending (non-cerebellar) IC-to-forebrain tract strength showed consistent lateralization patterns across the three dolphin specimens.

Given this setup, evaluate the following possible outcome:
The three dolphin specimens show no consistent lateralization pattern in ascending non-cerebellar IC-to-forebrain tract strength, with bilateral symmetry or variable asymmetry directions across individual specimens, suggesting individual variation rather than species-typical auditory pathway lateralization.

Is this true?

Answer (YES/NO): YES